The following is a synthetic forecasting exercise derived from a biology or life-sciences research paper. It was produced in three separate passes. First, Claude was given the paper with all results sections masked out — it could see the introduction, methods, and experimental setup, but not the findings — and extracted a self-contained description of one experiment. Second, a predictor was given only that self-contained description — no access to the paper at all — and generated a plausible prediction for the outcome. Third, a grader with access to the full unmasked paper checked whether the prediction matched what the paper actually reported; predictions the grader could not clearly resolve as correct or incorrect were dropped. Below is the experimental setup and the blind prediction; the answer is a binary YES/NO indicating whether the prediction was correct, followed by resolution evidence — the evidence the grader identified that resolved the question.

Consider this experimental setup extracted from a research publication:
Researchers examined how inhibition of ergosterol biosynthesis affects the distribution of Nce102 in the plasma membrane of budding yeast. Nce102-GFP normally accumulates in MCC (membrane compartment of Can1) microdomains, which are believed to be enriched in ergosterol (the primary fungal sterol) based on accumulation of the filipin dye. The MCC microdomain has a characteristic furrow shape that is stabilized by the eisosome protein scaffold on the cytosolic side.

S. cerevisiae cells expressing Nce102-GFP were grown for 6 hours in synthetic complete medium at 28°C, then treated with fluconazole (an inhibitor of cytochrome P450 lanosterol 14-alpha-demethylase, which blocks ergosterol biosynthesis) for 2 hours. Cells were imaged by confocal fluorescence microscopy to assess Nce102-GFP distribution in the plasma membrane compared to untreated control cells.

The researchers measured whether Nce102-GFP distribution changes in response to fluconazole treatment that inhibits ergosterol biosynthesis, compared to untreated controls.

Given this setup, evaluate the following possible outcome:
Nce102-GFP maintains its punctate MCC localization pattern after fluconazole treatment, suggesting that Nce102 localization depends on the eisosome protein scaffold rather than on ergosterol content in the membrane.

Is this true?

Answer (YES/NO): NO